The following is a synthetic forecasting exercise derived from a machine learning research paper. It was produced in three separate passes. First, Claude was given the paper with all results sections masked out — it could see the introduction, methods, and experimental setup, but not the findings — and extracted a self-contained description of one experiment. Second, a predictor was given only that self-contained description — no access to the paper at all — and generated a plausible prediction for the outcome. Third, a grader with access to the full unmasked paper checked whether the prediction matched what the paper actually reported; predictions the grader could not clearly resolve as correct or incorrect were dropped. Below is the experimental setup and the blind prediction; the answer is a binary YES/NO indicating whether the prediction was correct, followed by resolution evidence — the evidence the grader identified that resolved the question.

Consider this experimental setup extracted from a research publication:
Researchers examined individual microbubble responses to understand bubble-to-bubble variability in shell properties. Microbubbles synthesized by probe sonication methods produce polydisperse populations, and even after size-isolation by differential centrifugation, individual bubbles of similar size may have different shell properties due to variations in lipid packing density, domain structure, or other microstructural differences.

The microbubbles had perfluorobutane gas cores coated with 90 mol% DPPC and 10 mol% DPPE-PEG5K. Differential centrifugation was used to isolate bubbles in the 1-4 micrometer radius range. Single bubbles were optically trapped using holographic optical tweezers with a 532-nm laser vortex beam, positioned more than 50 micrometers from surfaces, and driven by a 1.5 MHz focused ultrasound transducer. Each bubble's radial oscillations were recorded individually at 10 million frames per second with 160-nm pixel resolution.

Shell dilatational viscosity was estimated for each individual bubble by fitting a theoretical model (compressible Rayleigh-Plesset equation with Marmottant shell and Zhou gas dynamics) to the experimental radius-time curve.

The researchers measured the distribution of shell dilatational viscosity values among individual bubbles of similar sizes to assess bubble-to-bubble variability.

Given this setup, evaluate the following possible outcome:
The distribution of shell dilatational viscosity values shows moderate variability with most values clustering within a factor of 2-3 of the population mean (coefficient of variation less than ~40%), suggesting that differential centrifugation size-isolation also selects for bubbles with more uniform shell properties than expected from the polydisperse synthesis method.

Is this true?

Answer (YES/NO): NO